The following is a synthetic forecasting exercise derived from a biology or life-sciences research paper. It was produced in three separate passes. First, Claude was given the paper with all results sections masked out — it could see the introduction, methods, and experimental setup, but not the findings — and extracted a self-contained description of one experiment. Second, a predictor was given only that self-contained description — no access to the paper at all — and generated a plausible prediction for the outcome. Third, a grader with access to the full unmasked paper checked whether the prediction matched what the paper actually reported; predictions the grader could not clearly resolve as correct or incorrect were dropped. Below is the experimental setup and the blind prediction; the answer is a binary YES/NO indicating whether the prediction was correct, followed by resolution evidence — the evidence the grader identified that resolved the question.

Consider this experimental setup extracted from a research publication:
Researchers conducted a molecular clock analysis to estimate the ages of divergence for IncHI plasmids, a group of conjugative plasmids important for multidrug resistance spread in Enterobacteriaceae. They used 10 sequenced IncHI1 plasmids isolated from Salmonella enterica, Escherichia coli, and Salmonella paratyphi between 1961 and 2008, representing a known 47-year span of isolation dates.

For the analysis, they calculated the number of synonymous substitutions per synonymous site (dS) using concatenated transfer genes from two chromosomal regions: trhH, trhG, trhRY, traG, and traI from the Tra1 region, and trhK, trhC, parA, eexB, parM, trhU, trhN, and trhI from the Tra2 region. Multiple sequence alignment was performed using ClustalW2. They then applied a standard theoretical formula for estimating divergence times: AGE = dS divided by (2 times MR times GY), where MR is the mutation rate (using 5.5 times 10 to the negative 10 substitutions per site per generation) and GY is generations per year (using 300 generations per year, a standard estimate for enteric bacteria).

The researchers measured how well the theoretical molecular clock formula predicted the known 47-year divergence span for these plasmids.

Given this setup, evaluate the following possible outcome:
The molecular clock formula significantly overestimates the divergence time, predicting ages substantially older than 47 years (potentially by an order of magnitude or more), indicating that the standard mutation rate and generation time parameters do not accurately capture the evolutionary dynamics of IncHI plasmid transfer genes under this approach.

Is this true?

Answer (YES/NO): YES